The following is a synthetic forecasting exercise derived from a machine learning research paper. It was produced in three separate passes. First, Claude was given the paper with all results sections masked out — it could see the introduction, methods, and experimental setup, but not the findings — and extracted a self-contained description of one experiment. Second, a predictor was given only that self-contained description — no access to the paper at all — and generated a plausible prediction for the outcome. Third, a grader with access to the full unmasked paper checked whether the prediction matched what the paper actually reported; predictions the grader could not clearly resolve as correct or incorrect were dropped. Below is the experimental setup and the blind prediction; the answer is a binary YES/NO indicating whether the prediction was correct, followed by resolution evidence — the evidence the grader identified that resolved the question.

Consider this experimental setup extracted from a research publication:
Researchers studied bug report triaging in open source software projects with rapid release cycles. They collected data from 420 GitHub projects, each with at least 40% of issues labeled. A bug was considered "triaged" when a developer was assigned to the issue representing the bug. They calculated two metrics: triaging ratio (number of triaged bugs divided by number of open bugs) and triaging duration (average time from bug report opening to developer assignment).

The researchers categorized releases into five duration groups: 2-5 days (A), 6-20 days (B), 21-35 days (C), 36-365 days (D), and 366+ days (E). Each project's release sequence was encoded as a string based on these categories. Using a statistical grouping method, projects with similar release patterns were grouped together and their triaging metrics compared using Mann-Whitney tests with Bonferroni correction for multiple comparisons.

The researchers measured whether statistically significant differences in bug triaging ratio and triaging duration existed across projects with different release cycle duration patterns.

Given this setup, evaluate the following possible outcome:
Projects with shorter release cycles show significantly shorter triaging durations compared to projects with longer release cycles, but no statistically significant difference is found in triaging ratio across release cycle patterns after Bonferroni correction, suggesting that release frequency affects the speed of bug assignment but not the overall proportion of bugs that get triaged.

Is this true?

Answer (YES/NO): NO